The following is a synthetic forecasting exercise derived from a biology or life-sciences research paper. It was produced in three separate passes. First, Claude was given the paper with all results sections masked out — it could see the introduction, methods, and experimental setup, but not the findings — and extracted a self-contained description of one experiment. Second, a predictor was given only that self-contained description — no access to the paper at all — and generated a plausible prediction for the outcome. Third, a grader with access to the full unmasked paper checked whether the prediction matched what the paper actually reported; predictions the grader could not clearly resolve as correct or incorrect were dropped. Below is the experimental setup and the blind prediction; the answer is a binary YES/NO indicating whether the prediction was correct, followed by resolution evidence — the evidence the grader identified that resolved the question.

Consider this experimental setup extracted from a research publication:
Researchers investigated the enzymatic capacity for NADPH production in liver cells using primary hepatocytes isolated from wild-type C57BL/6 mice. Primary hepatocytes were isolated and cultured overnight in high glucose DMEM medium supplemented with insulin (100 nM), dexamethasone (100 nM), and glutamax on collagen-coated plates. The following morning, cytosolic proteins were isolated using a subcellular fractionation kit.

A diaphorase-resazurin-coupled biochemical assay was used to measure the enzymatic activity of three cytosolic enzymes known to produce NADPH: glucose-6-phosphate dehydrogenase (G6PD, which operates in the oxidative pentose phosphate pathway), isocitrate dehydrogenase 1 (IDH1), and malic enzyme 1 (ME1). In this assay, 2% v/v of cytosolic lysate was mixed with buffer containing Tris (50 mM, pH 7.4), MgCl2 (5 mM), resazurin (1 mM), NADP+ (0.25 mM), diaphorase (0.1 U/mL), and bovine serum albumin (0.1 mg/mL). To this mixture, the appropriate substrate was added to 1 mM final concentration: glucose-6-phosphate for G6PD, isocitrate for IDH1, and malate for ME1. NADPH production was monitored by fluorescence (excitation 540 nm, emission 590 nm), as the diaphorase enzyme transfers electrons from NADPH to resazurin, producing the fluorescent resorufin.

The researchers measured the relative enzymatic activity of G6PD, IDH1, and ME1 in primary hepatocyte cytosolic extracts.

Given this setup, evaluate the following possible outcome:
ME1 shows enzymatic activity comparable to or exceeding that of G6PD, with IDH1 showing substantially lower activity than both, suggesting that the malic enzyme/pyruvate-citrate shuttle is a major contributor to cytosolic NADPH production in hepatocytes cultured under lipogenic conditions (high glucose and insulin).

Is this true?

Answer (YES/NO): NO